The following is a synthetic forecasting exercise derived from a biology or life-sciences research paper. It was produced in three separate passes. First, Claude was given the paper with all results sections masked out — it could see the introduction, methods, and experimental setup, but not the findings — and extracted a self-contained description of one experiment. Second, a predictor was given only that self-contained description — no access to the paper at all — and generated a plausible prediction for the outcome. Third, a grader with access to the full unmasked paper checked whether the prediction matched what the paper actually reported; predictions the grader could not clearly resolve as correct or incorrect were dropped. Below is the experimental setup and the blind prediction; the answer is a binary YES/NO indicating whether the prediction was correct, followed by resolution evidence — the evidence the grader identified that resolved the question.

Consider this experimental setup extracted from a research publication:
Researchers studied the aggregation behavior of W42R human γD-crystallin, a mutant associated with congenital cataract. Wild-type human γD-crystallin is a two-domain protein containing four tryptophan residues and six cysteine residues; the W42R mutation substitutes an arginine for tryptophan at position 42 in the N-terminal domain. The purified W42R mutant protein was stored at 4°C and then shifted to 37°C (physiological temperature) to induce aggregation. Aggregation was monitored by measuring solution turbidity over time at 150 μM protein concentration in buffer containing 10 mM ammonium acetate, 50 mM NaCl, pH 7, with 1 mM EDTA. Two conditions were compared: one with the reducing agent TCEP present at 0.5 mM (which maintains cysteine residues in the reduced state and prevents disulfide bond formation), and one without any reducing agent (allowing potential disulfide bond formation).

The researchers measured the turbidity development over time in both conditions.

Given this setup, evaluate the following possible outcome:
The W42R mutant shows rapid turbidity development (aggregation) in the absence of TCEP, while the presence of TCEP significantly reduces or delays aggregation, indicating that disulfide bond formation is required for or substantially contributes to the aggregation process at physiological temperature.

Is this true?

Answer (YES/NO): YES